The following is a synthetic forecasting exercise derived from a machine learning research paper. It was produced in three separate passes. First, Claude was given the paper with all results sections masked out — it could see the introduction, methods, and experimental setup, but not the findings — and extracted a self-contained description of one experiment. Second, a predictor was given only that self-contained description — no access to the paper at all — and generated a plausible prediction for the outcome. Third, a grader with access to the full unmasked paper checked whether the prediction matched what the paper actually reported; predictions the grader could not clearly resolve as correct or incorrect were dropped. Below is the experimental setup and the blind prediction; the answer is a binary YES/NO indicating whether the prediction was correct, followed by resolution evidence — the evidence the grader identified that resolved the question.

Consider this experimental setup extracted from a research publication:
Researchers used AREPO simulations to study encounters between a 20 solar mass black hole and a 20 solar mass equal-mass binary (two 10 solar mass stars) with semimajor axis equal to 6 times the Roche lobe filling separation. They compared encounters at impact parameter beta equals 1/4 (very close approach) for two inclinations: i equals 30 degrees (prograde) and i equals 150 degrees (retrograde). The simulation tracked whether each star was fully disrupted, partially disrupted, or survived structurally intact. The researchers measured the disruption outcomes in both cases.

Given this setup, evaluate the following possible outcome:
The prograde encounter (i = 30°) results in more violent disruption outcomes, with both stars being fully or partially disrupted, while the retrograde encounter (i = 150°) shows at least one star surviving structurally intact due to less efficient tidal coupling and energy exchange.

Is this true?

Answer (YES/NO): NO